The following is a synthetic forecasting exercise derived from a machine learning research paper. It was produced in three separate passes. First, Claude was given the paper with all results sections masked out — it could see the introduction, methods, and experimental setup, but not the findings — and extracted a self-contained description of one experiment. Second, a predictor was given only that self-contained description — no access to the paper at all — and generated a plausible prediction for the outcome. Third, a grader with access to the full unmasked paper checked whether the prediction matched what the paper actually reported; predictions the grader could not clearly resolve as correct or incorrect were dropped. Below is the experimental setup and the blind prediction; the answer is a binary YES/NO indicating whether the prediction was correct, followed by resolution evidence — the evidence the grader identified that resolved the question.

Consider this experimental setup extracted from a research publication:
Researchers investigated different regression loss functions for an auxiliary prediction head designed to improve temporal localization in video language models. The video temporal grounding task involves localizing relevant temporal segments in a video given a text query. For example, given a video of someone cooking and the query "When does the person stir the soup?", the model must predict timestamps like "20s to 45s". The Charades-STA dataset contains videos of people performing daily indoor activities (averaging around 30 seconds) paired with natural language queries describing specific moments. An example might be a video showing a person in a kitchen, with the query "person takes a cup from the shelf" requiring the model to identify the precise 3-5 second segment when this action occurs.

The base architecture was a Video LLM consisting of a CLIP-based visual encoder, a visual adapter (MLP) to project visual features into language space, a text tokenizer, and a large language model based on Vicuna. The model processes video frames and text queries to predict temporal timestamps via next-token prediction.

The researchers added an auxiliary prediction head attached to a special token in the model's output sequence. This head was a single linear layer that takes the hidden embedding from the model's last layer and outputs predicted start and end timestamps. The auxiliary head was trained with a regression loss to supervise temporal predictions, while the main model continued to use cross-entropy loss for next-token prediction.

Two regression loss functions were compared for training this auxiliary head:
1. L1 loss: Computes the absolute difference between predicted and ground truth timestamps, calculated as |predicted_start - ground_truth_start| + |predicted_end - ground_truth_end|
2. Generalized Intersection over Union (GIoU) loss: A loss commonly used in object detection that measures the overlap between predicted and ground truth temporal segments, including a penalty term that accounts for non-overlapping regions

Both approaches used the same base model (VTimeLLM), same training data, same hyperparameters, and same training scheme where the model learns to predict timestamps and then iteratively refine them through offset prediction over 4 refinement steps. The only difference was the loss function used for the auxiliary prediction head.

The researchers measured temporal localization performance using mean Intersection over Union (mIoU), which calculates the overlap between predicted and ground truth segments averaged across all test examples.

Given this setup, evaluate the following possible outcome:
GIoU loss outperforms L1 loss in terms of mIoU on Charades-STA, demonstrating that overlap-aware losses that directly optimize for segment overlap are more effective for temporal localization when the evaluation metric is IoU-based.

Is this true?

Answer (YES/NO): NO